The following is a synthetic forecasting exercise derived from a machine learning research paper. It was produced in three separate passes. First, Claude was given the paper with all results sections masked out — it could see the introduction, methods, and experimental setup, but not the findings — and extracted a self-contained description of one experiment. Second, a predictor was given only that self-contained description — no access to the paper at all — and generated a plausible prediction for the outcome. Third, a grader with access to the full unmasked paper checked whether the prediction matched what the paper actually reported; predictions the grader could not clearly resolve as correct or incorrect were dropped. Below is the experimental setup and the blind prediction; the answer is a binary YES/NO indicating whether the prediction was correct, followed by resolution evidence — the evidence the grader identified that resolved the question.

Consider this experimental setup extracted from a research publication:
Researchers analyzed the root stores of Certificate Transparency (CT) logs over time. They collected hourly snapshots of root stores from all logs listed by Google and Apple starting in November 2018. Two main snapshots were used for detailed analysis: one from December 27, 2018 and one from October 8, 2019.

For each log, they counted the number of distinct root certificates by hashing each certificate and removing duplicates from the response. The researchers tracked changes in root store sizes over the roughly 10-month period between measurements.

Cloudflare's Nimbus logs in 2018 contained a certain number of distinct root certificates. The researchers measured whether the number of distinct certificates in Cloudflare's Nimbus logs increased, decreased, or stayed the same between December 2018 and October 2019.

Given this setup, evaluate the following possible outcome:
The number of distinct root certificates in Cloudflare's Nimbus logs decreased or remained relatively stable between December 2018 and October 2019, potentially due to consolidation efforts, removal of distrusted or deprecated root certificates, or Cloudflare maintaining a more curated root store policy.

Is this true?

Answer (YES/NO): NO